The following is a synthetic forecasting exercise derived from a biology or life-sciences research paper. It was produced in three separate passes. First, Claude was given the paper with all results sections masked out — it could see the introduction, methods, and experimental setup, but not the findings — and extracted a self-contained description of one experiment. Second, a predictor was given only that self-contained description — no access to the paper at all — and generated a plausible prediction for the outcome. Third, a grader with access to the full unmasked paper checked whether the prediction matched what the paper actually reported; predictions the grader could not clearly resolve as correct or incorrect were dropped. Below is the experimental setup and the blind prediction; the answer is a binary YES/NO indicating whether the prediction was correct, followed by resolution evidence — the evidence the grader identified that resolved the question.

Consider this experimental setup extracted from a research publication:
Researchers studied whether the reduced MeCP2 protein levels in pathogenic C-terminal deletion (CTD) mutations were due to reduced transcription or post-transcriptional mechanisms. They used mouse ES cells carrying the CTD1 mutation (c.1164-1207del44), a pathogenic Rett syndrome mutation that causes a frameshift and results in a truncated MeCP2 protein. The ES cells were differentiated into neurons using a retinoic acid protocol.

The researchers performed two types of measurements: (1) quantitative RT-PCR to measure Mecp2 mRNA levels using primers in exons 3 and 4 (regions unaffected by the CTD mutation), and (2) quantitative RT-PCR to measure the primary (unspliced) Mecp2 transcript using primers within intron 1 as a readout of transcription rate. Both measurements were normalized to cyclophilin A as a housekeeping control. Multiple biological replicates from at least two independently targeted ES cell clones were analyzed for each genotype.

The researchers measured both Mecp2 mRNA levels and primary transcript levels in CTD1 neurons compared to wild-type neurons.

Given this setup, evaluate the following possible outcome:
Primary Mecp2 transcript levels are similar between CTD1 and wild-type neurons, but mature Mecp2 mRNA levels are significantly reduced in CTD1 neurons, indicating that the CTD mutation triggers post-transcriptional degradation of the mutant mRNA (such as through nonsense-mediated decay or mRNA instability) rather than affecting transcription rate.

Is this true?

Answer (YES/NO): YES